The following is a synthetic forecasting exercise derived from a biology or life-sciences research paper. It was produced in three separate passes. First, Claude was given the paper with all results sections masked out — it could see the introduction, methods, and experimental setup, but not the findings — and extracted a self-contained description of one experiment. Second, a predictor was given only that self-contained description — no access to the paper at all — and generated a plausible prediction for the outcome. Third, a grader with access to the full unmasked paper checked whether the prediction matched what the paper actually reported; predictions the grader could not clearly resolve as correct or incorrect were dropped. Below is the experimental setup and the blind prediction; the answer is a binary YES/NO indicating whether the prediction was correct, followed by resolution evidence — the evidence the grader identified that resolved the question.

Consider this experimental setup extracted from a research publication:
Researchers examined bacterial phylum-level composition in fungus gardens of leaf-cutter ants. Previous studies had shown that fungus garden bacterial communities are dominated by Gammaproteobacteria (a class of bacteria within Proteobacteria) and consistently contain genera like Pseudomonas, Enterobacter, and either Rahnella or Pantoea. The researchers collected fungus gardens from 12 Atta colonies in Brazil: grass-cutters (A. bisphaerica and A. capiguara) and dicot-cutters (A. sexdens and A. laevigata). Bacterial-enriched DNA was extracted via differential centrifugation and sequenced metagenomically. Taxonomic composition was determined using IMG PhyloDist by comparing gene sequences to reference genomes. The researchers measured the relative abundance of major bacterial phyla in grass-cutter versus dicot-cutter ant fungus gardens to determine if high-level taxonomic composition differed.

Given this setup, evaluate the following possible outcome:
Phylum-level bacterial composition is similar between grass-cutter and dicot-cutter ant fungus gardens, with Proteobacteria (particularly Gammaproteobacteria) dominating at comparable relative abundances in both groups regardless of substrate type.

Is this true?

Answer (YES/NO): YES